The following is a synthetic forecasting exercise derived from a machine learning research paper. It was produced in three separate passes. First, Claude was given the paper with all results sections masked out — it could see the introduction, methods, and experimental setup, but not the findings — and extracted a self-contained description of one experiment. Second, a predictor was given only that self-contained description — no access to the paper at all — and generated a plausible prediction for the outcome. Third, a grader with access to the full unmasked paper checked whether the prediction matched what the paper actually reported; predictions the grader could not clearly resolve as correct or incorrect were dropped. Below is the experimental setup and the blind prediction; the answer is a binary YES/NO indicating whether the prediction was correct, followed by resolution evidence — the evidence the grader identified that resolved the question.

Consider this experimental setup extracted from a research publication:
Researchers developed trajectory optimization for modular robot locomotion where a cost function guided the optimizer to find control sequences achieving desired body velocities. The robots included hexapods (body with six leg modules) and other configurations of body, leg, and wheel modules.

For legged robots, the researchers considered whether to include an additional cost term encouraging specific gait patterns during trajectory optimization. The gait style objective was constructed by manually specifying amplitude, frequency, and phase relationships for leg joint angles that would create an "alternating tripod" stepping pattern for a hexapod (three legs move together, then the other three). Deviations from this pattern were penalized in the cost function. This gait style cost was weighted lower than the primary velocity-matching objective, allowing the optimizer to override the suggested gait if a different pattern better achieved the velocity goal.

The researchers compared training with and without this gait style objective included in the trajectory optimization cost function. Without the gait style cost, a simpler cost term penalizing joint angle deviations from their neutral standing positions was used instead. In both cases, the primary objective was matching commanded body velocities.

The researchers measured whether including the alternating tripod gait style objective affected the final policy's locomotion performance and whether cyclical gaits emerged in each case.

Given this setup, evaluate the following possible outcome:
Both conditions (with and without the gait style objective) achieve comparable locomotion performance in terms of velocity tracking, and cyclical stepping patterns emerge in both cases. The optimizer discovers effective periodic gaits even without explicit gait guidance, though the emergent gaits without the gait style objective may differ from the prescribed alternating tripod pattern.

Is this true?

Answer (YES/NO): YES